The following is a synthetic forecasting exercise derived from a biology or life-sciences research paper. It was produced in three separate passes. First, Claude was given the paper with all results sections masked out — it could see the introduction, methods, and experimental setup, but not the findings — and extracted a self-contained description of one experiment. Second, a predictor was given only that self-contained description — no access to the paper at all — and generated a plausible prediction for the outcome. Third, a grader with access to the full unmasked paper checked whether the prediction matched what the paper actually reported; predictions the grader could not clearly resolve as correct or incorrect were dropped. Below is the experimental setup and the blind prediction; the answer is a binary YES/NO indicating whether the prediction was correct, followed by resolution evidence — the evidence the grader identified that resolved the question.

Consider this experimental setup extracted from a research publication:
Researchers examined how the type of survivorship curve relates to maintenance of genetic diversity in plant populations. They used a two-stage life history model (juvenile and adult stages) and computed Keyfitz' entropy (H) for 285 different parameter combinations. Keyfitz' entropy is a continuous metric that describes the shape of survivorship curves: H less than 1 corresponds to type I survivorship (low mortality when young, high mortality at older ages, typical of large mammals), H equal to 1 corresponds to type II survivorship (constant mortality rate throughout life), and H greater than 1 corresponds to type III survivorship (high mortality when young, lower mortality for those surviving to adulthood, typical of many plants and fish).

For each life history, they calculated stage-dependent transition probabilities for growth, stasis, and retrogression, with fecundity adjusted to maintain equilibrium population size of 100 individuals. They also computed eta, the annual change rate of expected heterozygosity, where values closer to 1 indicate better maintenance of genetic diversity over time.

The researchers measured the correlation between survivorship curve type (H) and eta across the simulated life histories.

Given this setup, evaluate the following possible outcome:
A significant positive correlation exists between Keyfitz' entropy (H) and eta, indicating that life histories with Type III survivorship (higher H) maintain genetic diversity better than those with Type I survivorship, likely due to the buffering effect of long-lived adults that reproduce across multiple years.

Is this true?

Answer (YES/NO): YES